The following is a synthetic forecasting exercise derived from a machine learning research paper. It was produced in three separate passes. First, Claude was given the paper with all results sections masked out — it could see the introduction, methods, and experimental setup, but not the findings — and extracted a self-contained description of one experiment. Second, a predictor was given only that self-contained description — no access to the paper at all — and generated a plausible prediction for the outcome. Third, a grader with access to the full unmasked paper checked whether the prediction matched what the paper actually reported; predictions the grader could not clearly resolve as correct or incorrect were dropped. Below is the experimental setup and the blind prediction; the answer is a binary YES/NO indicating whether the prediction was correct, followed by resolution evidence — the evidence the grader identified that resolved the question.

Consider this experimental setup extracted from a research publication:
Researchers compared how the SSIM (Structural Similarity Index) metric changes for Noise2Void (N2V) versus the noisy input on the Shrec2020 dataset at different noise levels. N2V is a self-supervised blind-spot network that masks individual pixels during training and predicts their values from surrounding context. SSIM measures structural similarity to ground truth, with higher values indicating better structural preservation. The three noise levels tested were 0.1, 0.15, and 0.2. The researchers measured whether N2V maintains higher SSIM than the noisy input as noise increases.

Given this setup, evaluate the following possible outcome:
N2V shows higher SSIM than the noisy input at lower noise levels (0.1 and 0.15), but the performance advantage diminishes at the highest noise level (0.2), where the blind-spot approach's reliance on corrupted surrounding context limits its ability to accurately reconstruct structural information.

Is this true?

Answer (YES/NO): NO